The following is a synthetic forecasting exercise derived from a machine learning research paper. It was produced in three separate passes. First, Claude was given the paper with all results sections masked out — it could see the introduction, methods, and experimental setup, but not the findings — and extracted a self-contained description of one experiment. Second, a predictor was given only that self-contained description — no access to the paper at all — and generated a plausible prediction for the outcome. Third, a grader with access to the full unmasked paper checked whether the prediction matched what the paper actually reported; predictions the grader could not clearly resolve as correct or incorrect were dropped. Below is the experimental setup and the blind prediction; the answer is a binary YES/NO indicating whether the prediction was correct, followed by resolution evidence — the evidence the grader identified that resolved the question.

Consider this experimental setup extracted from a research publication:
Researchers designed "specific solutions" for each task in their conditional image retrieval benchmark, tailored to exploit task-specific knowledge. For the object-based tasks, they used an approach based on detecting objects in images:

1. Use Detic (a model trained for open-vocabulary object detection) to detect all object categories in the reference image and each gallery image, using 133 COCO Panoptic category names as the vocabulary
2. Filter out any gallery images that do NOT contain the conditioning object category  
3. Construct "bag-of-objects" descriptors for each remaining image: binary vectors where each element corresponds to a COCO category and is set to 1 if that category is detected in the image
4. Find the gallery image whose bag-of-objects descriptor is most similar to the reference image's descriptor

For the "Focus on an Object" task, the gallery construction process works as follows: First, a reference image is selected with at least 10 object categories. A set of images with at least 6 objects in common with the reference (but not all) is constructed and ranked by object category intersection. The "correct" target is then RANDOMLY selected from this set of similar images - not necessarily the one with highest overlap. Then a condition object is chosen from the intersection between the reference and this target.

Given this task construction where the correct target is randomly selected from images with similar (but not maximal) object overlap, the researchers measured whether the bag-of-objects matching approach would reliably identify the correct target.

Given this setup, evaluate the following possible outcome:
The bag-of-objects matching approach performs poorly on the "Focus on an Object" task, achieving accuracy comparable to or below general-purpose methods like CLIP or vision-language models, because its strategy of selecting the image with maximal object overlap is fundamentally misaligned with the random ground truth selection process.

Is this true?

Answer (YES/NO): NO